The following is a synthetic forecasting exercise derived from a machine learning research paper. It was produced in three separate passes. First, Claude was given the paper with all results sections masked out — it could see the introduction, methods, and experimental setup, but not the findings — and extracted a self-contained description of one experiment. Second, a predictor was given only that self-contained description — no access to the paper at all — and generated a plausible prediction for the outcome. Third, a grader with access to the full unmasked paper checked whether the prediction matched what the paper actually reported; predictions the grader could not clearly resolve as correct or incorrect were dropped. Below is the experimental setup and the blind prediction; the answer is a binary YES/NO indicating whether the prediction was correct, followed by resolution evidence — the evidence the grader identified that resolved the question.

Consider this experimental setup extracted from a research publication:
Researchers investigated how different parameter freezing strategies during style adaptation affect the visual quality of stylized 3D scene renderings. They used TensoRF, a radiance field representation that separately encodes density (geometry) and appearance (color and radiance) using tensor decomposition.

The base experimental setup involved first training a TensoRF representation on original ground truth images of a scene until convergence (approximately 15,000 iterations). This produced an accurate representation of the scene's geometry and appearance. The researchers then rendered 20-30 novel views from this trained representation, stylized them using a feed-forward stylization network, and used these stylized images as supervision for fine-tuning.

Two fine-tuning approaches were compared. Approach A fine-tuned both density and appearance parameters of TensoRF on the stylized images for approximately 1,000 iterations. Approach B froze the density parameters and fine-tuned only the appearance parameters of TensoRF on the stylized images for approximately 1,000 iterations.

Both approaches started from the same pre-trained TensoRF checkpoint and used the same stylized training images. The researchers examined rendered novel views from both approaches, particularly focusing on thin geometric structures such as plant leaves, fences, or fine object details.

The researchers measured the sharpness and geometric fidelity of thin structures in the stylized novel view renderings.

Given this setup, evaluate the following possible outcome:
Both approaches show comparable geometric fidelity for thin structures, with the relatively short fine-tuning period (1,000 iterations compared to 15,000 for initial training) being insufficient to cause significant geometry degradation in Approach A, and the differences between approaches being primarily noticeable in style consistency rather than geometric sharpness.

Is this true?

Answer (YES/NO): NO